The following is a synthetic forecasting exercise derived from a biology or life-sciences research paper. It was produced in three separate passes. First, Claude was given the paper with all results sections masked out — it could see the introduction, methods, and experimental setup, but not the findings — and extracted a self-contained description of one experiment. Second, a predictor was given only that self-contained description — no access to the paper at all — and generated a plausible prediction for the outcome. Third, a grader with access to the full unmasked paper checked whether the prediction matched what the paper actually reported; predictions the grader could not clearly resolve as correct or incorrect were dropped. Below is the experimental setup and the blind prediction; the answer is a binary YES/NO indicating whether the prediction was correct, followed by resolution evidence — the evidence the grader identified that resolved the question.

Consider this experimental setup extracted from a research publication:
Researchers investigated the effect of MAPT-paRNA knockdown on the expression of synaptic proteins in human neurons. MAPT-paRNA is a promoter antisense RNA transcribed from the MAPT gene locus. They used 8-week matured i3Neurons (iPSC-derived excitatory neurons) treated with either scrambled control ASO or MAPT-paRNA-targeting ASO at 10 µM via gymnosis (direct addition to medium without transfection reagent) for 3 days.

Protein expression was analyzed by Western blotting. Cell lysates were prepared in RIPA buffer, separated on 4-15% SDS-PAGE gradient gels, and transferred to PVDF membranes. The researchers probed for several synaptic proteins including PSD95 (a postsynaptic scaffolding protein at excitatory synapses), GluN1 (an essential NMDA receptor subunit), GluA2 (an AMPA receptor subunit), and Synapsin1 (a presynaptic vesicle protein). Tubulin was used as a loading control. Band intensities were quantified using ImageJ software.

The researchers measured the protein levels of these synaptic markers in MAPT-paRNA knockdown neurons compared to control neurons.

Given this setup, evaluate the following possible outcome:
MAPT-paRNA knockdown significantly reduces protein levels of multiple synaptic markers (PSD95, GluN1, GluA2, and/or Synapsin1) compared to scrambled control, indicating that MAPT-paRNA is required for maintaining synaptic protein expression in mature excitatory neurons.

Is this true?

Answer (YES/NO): NO